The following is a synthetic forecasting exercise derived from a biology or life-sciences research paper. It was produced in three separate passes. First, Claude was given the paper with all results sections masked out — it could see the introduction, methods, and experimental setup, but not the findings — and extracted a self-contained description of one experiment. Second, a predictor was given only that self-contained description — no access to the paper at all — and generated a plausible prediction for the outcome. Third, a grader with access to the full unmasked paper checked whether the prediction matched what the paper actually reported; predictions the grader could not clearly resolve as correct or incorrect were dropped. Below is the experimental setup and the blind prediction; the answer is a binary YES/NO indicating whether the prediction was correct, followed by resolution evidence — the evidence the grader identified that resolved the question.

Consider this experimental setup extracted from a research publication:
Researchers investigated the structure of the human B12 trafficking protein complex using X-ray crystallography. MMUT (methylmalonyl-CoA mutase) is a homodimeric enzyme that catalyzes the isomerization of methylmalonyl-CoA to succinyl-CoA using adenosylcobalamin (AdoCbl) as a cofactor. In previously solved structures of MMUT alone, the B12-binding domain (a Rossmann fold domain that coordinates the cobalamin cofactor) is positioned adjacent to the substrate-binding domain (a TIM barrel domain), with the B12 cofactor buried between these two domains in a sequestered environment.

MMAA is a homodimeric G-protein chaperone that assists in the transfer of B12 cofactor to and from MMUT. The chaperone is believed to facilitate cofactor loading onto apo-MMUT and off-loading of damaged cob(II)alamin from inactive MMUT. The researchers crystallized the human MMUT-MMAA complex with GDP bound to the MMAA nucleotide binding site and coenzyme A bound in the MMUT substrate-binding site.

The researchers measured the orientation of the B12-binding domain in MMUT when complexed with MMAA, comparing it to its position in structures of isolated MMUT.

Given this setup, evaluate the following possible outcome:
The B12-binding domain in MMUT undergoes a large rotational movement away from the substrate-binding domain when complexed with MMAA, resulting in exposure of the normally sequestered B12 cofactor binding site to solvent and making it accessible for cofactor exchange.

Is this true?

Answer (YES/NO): YES